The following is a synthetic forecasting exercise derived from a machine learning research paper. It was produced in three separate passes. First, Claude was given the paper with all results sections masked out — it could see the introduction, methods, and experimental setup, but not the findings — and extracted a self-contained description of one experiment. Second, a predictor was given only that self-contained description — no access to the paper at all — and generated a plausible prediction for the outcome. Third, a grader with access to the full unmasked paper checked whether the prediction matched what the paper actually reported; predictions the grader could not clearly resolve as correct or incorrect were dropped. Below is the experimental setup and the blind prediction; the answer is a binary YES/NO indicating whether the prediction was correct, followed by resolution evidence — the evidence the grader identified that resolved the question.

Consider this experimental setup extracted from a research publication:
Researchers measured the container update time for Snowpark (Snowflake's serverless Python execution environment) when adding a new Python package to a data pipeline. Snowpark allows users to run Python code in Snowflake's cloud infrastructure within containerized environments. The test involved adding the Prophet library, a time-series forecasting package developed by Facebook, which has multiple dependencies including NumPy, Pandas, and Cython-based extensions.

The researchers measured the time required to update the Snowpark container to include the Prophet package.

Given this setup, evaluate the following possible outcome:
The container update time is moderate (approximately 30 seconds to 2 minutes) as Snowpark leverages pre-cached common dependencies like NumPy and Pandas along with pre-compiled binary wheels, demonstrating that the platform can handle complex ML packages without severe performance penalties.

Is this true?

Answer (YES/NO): YES